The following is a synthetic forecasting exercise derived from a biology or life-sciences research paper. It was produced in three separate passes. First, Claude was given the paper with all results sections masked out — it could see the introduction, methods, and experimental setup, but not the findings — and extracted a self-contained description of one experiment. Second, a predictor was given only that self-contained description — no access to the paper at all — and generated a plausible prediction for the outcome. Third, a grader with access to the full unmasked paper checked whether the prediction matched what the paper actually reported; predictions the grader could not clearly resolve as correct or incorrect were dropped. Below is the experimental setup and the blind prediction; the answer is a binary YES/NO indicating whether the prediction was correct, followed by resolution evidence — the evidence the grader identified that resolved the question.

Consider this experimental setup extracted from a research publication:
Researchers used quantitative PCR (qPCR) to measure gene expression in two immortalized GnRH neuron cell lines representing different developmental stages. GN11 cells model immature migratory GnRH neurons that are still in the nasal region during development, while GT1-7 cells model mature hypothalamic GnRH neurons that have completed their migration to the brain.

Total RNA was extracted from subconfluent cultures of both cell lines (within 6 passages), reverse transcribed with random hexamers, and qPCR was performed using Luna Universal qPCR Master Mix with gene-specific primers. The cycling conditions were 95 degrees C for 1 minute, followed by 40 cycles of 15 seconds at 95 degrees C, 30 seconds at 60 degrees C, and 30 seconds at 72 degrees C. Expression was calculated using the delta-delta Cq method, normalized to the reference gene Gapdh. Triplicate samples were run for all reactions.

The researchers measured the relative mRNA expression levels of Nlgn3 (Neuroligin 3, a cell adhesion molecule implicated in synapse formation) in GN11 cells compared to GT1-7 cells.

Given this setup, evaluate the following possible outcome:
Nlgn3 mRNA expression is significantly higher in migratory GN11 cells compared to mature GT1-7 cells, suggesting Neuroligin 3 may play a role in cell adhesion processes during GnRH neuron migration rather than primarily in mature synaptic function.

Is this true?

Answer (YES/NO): NO